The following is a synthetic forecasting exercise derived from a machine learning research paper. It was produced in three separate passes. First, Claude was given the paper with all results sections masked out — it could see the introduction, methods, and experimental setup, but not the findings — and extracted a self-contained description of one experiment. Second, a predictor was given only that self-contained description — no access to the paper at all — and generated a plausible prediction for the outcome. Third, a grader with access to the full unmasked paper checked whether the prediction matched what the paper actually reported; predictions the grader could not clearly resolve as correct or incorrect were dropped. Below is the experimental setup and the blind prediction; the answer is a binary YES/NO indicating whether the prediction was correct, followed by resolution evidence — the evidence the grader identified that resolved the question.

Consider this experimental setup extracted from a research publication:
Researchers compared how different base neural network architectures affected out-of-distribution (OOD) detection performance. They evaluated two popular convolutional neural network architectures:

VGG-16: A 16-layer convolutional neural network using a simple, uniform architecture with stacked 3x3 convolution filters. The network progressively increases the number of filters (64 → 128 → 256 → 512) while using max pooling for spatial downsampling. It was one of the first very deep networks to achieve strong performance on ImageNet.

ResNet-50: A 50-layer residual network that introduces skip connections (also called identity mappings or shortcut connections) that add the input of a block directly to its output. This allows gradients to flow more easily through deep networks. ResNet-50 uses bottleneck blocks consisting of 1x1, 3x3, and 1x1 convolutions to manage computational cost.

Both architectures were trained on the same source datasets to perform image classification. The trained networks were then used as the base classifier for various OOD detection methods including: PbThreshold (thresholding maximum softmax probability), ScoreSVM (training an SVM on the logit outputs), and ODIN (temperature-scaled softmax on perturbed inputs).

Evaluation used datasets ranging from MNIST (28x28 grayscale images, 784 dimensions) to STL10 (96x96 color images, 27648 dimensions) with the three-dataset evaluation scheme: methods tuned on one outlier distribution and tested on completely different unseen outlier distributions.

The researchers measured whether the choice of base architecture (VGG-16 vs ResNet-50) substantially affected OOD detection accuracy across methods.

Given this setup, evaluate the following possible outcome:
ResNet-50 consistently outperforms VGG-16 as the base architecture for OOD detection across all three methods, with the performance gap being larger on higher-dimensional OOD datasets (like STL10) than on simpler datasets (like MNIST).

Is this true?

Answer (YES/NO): NO